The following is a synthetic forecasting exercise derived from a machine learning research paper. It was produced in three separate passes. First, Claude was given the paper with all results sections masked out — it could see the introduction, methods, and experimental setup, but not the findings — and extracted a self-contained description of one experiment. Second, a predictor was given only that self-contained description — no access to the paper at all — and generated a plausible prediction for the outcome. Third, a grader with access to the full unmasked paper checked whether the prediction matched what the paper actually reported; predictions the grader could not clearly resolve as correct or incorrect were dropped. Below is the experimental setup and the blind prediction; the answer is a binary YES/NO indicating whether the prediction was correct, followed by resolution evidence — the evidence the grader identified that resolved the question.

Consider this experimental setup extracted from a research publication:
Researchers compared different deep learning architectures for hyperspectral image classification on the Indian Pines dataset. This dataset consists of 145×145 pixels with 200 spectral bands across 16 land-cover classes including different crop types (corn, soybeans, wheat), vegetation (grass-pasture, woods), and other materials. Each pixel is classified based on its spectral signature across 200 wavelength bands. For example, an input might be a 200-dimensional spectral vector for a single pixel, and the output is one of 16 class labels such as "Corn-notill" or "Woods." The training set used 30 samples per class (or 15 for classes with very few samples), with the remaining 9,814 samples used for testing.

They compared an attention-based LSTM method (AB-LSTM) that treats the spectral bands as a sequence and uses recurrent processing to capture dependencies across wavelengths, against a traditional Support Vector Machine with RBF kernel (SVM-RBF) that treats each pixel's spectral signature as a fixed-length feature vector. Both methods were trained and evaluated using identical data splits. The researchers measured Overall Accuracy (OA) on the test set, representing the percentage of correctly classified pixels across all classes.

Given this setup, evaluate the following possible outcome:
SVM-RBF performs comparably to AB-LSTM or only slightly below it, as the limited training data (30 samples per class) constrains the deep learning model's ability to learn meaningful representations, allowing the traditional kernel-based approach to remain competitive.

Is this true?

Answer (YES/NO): NO